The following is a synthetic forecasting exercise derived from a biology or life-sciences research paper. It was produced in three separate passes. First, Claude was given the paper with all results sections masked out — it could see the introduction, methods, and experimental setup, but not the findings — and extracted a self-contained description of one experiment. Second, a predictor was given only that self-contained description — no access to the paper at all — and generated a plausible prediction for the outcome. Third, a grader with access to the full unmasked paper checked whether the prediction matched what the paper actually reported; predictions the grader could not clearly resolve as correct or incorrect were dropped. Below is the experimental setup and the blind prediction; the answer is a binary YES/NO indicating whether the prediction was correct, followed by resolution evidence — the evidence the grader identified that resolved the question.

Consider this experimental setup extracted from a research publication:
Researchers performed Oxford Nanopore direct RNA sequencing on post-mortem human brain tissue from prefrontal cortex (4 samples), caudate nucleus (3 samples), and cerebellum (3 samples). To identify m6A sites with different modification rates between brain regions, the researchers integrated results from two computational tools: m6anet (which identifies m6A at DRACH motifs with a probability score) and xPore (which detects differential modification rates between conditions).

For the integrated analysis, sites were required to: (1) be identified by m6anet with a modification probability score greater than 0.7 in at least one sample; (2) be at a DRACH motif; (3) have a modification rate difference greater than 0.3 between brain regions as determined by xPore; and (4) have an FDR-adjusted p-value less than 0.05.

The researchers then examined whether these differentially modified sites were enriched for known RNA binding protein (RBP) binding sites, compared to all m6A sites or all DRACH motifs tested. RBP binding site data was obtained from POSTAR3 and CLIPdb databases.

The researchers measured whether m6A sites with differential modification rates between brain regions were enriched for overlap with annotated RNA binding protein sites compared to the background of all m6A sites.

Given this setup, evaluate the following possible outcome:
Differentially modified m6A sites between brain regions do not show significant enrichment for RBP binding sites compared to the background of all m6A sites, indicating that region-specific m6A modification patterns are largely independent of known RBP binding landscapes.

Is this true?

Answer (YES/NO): NO